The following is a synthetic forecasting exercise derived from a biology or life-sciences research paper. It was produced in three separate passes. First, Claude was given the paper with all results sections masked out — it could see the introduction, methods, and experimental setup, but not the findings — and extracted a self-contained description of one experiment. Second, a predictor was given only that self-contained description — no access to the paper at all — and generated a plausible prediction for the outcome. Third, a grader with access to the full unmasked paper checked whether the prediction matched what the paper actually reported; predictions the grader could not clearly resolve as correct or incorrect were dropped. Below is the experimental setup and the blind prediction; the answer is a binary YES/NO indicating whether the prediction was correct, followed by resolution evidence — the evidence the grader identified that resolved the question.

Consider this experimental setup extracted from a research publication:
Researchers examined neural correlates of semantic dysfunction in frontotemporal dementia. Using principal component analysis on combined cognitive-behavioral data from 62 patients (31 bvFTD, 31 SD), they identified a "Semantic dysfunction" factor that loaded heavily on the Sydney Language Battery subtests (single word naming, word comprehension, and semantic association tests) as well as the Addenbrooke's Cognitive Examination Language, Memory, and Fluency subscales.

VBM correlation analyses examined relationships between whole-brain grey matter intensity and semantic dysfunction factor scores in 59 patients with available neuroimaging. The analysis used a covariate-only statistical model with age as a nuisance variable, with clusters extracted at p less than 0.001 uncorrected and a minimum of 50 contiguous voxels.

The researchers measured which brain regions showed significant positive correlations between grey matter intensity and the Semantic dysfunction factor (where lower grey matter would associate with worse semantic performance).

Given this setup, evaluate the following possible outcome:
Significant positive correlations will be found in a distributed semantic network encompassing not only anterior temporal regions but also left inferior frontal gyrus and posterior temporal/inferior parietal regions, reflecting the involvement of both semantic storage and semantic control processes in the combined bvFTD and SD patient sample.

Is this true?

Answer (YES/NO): NO